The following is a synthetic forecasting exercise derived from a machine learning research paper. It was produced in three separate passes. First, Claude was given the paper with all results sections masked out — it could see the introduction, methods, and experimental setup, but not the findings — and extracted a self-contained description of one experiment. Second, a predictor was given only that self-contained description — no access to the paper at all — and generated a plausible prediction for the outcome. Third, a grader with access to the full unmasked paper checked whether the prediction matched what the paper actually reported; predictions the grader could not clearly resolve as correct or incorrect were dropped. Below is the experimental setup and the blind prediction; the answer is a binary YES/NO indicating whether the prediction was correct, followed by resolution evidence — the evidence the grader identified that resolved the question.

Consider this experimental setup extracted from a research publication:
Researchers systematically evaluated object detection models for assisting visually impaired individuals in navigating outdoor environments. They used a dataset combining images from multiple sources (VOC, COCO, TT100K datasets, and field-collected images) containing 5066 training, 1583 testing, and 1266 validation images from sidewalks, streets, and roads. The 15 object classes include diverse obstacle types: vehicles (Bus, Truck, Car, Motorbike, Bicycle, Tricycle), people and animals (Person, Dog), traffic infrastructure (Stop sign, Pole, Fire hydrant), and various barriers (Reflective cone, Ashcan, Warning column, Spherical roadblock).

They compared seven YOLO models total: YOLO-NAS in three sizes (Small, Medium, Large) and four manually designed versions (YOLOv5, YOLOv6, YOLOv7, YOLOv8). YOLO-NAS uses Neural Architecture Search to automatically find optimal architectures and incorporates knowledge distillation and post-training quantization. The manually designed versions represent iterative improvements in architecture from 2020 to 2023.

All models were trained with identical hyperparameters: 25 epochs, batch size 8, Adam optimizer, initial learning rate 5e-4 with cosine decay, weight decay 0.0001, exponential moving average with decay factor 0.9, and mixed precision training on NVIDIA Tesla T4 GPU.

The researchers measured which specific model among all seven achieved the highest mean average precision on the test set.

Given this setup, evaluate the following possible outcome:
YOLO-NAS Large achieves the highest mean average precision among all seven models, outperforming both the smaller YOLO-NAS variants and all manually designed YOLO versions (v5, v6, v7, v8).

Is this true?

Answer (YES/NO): NO